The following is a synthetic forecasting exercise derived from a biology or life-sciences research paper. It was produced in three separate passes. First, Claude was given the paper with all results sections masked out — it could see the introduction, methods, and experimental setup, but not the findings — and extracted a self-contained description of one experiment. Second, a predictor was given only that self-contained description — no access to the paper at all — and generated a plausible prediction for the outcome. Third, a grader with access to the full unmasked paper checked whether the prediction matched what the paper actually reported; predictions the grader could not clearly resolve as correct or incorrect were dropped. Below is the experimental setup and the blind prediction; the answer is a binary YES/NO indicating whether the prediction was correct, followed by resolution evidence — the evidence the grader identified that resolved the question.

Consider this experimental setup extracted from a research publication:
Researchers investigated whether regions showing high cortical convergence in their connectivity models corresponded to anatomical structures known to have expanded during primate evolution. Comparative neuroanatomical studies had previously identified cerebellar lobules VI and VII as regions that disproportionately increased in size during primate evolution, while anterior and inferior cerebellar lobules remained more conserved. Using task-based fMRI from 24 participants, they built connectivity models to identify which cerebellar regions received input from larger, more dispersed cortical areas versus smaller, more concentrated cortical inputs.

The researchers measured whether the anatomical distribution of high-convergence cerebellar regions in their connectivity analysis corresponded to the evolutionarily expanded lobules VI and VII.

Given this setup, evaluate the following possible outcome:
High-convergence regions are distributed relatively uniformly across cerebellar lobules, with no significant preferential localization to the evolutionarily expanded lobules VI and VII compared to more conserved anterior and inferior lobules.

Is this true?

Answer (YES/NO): NO